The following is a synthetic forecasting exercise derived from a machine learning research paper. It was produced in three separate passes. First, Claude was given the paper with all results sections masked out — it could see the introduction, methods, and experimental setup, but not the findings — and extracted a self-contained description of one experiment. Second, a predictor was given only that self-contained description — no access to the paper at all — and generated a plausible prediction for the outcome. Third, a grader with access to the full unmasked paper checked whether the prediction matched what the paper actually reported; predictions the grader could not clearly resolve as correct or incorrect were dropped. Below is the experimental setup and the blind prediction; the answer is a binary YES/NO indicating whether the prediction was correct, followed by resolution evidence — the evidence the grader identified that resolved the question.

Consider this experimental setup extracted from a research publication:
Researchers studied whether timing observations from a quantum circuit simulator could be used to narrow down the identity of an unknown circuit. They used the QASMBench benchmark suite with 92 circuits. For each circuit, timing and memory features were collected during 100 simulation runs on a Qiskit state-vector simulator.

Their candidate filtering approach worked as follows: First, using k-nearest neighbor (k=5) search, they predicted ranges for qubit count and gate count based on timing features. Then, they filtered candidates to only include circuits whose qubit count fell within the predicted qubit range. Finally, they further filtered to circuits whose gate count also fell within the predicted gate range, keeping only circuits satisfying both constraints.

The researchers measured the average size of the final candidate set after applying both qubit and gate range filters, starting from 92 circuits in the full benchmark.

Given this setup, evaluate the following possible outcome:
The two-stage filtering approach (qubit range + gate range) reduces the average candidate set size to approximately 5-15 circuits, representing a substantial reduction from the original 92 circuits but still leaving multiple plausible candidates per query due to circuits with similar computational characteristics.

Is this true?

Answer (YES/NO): YES